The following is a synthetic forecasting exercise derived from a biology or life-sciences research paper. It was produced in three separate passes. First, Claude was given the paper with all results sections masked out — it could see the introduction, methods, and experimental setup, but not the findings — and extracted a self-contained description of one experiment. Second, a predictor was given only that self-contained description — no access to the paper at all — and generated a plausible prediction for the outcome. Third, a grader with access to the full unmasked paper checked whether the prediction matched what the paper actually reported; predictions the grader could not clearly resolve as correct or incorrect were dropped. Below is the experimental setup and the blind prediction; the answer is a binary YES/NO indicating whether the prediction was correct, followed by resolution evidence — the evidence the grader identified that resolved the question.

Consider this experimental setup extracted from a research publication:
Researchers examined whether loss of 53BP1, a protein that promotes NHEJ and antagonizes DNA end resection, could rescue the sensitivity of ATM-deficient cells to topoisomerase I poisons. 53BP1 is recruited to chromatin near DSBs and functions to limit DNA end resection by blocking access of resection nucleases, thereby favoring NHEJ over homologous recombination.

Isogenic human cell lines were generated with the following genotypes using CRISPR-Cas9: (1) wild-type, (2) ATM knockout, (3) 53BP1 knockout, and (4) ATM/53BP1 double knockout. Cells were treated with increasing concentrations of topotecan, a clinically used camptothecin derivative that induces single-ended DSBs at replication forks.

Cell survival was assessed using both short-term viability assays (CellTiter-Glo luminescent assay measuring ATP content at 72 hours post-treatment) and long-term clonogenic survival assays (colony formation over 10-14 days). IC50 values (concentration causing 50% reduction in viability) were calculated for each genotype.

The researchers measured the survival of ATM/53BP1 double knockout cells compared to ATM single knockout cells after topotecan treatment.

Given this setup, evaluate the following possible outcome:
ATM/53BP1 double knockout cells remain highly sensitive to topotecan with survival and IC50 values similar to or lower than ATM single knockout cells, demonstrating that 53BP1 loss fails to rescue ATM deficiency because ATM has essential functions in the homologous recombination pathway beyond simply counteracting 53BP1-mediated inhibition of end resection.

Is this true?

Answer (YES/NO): YES